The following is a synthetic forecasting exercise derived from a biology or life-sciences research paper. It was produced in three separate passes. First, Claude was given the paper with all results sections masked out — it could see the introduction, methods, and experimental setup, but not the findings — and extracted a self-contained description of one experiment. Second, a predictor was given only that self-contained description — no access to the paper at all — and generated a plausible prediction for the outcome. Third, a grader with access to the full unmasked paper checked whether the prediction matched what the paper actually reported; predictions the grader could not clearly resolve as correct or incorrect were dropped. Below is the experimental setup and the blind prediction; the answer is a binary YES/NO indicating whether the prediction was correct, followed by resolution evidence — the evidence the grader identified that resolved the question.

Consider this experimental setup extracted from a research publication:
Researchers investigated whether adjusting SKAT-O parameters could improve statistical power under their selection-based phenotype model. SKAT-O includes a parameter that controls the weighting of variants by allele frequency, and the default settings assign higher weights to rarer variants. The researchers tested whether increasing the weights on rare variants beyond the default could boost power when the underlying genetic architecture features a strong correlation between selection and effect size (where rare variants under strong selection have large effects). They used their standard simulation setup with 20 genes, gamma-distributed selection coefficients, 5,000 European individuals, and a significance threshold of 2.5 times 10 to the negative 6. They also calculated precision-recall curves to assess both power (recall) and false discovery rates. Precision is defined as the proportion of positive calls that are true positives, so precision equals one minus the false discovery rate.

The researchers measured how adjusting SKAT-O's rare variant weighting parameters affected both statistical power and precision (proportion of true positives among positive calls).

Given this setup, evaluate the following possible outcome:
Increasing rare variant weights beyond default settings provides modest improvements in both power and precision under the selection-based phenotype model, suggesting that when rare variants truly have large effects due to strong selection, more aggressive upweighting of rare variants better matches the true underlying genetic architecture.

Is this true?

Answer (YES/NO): NO